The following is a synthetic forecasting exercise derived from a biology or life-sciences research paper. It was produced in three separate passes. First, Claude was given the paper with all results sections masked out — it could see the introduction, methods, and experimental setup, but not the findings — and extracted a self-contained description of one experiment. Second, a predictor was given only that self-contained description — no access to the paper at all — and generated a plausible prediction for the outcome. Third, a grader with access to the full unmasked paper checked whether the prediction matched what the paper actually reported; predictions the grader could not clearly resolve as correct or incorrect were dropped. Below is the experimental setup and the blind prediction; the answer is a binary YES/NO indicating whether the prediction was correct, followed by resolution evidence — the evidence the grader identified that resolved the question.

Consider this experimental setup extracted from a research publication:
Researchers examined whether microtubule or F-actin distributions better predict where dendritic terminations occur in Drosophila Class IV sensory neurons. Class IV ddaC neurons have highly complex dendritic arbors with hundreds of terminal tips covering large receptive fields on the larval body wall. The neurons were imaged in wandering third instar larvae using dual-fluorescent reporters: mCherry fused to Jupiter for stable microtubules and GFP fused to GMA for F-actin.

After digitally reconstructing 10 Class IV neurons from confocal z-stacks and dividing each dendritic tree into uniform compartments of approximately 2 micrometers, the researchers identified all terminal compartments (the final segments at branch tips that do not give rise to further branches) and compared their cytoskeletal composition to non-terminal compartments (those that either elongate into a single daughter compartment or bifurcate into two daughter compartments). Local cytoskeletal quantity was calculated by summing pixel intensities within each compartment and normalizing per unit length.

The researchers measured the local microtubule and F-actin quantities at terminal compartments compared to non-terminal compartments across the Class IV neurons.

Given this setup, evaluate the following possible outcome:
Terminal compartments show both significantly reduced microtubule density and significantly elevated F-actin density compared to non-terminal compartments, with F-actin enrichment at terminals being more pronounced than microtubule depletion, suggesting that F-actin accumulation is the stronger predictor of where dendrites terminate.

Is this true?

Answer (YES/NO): NO